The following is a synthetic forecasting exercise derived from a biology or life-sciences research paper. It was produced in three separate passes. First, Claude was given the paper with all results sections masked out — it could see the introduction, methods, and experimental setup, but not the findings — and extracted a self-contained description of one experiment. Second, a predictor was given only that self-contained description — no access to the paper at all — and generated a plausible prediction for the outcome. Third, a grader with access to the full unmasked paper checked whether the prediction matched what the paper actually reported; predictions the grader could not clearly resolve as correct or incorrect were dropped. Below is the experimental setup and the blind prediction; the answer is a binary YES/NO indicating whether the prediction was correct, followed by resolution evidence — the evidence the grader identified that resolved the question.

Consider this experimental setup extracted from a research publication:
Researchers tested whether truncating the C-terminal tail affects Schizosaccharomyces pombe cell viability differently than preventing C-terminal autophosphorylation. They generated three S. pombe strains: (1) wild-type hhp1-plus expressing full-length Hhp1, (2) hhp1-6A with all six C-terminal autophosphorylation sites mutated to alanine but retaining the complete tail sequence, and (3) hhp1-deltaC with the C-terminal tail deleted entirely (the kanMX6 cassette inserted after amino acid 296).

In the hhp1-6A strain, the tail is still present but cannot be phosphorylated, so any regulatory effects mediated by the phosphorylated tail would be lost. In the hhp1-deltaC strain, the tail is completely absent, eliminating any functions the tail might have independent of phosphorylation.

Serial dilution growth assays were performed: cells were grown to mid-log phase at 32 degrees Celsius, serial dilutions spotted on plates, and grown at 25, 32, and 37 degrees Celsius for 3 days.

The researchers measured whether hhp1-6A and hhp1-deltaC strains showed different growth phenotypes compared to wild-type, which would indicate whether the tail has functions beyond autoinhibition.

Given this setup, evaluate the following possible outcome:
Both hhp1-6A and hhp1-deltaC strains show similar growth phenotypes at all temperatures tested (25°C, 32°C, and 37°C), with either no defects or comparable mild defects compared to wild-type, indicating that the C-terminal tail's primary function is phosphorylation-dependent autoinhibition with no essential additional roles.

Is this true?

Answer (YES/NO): NO